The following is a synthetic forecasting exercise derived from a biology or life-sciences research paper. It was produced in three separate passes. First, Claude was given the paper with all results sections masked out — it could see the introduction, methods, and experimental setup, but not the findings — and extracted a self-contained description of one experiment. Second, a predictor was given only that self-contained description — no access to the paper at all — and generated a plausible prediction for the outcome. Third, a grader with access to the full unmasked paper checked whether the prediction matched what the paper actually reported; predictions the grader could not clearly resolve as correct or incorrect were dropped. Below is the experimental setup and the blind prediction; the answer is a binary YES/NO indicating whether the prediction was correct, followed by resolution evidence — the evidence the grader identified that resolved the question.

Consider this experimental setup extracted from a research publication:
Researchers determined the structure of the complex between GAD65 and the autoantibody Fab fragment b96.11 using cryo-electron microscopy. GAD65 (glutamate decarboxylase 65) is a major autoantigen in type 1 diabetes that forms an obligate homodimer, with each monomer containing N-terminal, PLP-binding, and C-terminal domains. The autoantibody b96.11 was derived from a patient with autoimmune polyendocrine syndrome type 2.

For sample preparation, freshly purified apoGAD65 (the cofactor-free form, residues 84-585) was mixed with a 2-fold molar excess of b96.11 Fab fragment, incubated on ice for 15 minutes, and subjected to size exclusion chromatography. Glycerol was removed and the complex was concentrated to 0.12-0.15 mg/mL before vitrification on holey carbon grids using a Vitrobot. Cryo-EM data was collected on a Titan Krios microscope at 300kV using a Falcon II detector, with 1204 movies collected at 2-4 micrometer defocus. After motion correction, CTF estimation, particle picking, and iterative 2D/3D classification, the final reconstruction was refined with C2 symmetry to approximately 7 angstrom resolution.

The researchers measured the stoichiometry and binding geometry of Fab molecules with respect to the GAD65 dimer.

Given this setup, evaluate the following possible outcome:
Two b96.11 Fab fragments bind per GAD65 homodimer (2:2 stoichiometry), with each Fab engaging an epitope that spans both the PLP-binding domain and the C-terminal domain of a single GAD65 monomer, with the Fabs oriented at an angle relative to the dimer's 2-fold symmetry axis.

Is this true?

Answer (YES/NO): NO